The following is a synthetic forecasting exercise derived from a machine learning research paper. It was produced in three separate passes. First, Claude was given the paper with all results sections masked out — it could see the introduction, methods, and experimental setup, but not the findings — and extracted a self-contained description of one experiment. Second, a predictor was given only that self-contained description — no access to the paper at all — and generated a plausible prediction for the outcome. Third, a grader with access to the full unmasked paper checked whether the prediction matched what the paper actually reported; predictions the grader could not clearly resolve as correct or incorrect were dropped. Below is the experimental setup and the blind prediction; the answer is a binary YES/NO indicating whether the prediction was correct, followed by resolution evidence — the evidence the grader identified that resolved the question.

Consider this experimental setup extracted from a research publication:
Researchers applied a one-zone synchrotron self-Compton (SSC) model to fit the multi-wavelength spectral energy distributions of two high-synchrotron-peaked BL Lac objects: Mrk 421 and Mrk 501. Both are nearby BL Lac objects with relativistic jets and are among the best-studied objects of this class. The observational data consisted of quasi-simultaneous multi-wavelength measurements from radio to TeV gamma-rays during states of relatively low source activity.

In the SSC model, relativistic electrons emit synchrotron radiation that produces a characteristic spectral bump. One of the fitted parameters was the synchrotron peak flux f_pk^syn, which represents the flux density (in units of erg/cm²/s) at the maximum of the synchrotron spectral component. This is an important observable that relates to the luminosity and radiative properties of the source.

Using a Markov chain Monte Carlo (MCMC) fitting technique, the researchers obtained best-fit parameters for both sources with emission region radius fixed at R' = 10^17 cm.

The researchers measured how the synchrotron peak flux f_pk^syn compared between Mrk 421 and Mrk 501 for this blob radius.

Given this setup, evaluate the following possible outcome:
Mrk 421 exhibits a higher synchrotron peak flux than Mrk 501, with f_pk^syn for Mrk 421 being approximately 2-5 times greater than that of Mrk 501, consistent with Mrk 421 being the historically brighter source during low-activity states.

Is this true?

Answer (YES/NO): NO